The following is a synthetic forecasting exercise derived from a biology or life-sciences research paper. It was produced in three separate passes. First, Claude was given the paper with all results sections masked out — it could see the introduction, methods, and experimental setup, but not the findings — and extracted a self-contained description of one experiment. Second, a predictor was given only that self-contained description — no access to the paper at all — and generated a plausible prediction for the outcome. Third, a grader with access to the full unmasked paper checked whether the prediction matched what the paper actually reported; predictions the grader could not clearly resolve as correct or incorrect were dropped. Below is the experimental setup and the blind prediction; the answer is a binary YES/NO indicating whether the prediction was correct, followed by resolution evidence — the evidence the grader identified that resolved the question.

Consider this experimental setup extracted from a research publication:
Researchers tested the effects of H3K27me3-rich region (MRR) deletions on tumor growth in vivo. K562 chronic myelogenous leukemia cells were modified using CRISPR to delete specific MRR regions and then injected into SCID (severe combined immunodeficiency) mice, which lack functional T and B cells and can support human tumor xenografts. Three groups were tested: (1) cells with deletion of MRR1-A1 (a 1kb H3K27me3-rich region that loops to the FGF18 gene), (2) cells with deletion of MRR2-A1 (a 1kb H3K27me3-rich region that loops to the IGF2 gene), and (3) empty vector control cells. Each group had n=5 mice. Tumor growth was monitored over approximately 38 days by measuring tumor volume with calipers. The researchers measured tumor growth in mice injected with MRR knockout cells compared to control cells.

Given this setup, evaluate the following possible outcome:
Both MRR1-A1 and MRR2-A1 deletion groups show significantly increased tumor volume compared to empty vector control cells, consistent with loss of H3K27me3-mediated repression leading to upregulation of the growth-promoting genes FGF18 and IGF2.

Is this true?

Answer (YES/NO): NO